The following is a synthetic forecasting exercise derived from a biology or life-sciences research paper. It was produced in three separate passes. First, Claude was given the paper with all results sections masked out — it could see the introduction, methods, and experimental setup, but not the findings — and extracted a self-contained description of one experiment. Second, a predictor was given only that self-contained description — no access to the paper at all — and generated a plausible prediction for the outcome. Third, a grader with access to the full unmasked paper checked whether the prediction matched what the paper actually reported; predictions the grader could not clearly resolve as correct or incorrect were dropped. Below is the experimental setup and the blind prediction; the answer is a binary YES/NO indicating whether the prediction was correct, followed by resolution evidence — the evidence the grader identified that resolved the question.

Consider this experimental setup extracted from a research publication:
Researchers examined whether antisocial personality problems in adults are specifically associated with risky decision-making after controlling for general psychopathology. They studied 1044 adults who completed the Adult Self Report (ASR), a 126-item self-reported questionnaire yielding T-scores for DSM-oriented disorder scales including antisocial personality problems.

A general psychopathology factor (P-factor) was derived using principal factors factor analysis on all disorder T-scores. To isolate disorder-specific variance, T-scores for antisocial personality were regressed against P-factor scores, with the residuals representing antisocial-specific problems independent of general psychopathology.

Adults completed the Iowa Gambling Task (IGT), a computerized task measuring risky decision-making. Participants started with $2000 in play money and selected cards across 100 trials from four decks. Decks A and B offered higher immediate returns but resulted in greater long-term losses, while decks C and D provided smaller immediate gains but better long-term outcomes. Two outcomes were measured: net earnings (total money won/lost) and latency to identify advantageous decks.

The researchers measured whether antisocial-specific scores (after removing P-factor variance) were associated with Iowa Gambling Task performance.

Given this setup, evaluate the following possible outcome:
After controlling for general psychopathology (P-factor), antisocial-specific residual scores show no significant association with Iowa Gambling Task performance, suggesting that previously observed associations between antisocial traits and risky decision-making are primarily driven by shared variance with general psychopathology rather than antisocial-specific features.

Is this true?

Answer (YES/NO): YES